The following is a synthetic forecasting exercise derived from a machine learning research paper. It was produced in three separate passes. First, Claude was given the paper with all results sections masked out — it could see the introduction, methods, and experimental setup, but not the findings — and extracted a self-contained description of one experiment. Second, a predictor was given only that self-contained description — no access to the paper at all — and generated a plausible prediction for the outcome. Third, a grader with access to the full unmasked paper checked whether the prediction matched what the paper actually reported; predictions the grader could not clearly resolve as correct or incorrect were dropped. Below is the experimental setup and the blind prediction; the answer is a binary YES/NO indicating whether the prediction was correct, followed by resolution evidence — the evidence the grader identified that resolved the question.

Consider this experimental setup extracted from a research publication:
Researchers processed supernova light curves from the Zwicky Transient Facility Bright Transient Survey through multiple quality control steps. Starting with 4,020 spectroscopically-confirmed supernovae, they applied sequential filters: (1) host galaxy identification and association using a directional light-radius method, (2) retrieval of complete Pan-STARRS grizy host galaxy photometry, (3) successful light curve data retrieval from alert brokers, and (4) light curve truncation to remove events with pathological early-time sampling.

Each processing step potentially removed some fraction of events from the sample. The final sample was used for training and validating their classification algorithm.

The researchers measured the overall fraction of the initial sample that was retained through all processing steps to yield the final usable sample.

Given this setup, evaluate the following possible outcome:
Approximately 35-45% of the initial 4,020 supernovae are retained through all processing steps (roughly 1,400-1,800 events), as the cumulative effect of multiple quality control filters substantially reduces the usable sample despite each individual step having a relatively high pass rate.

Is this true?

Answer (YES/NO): NO